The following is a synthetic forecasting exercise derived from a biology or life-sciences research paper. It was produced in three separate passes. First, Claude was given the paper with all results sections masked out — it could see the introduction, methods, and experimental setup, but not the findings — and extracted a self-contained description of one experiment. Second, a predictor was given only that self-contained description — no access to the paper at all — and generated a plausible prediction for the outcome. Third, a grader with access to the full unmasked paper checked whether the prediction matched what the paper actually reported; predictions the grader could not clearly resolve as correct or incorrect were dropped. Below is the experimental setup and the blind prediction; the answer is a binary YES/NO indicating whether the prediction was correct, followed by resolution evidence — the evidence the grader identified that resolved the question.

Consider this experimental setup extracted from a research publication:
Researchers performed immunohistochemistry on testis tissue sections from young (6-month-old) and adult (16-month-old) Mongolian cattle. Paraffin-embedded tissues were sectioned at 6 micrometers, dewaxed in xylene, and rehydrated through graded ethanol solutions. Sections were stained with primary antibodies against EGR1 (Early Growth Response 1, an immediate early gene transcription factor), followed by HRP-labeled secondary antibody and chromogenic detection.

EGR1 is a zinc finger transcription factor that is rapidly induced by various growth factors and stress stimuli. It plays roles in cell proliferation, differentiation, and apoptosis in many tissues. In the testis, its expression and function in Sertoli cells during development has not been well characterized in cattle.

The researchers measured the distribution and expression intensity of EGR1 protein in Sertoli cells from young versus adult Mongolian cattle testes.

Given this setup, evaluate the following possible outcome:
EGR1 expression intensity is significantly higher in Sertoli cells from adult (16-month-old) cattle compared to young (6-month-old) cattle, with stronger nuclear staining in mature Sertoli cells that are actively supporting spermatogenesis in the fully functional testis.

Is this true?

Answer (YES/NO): NO